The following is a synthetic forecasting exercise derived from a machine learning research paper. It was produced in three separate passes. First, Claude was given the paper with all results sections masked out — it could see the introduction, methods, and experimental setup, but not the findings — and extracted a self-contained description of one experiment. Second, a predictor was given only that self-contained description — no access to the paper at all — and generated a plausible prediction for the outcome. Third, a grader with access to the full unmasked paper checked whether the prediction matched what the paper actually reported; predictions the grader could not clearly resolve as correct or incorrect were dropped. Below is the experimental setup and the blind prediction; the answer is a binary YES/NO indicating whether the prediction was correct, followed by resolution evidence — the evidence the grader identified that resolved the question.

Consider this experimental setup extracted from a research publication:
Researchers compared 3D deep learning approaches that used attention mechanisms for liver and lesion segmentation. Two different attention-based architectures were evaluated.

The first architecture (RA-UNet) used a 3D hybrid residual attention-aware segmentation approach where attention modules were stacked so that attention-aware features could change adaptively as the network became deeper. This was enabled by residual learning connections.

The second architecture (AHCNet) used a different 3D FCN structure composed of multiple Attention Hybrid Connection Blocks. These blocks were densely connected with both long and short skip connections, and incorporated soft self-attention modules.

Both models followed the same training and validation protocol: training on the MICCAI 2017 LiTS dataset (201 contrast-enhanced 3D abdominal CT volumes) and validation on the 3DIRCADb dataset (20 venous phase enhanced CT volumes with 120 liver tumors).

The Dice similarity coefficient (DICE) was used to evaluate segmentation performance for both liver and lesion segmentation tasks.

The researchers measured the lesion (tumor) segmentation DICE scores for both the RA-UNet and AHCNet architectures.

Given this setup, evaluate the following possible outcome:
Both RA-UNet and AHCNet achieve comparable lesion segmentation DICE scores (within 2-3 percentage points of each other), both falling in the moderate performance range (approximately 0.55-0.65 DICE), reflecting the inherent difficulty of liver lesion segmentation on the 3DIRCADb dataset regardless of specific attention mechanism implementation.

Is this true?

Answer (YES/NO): NO